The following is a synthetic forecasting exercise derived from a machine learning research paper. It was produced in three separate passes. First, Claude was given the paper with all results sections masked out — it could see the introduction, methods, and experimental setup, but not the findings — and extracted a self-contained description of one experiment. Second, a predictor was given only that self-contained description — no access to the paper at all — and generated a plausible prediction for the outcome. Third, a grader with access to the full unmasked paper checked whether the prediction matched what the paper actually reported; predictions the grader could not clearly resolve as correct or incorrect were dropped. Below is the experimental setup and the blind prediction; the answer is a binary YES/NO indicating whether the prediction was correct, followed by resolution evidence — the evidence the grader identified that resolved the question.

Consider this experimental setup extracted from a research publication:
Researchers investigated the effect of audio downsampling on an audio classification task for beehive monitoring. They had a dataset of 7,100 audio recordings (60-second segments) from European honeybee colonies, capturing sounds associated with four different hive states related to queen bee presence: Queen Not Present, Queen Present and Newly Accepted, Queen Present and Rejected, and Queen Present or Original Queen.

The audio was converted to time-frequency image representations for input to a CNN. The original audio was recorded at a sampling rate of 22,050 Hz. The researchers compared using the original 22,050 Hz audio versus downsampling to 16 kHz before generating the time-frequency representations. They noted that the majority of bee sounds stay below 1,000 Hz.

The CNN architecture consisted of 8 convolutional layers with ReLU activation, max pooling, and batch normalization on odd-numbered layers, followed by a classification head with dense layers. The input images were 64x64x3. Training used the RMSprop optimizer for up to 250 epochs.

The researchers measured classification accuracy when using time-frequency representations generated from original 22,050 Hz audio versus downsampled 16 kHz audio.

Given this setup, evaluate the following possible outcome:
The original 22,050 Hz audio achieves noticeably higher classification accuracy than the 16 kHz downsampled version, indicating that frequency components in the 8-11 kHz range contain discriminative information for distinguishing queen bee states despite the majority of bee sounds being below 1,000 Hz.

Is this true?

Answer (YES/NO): NO